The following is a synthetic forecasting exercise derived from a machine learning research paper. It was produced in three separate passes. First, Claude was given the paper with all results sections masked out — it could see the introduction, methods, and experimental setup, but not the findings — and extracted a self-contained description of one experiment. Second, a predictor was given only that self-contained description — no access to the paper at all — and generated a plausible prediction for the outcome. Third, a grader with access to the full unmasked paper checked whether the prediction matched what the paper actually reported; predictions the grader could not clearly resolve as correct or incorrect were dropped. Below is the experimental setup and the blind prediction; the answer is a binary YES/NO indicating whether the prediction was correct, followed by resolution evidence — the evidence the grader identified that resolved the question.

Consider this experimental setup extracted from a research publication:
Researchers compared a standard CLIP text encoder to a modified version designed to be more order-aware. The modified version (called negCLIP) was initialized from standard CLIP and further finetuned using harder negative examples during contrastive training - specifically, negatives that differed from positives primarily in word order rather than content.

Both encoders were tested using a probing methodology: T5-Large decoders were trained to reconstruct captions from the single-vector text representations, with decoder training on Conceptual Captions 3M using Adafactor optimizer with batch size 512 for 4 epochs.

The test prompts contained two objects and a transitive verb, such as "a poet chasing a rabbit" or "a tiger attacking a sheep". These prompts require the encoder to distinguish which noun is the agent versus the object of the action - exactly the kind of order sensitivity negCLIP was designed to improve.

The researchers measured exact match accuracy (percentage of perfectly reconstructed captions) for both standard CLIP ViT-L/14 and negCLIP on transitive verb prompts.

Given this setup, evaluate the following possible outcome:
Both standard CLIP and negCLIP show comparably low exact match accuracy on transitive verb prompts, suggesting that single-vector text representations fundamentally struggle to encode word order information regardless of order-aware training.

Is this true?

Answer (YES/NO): NO